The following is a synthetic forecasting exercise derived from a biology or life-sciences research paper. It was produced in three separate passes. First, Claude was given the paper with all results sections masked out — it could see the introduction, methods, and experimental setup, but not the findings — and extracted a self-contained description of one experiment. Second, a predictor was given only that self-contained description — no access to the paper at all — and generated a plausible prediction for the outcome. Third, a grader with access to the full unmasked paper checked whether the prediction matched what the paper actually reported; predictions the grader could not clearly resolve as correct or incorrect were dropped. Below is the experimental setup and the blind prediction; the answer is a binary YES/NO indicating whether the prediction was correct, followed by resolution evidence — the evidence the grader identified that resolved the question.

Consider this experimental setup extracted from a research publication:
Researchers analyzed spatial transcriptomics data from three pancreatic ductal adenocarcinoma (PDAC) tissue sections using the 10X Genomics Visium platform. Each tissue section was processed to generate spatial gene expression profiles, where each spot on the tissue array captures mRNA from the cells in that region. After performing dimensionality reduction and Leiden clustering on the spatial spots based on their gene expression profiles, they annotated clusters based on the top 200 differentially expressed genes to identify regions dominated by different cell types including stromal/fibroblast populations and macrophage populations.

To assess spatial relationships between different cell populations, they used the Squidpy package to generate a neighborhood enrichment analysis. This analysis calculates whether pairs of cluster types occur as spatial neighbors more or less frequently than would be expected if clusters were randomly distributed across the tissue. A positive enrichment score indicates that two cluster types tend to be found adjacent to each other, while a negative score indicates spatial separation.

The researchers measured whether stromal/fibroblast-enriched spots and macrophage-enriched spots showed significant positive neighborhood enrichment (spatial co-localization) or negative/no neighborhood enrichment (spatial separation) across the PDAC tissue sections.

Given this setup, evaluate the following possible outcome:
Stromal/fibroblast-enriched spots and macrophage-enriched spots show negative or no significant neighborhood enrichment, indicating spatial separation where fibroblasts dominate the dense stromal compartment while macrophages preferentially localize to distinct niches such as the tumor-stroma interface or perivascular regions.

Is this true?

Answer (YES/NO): NO